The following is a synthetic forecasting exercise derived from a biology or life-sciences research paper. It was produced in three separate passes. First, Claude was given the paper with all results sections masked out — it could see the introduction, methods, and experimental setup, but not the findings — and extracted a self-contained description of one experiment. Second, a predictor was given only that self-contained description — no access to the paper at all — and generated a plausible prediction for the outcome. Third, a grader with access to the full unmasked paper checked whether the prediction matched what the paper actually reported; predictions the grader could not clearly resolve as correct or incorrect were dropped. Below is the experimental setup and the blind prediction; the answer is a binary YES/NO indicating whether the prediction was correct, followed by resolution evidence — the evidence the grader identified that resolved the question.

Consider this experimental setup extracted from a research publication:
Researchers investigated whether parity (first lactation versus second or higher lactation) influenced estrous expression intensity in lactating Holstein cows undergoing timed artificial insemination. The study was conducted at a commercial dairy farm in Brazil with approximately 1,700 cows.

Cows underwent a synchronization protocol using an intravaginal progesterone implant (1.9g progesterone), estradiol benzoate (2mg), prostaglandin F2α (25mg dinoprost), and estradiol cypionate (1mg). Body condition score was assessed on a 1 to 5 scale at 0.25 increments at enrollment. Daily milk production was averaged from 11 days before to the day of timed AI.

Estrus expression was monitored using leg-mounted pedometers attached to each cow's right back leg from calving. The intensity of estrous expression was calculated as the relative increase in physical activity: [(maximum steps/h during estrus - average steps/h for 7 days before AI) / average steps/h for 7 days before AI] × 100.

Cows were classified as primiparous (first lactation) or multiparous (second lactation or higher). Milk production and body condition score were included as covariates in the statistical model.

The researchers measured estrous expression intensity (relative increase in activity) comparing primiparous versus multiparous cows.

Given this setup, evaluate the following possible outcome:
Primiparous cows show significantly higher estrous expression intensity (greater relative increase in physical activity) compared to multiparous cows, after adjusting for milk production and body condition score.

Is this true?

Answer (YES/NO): YES